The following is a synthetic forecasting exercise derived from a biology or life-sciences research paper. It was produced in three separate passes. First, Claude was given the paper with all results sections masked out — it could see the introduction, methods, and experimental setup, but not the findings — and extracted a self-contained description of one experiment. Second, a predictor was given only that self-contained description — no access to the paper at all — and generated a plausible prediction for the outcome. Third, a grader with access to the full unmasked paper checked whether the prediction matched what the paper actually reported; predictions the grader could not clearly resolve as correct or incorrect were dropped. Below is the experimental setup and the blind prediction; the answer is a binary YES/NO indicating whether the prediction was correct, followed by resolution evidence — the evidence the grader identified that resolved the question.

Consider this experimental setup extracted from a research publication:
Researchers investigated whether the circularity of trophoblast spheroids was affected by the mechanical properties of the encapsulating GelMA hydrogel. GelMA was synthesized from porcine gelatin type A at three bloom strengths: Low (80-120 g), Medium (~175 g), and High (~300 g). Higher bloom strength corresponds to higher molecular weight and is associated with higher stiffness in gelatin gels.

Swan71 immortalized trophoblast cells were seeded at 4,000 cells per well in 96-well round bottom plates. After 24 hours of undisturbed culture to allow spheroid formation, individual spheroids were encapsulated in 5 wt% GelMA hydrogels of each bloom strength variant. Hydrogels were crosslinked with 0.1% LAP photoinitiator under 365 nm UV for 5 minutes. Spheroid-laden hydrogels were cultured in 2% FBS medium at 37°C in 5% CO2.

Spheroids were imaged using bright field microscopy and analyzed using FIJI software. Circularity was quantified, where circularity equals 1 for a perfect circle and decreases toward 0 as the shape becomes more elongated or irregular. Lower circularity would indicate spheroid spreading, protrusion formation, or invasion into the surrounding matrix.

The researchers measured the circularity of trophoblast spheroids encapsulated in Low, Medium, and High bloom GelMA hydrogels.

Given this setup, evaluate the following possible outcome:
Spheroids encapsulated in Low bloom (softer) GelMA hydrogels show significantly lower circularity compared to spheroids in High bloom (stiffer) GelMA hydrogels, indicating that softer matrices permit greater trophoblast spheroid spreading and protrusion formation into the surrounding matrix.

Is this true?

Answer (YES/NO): NO